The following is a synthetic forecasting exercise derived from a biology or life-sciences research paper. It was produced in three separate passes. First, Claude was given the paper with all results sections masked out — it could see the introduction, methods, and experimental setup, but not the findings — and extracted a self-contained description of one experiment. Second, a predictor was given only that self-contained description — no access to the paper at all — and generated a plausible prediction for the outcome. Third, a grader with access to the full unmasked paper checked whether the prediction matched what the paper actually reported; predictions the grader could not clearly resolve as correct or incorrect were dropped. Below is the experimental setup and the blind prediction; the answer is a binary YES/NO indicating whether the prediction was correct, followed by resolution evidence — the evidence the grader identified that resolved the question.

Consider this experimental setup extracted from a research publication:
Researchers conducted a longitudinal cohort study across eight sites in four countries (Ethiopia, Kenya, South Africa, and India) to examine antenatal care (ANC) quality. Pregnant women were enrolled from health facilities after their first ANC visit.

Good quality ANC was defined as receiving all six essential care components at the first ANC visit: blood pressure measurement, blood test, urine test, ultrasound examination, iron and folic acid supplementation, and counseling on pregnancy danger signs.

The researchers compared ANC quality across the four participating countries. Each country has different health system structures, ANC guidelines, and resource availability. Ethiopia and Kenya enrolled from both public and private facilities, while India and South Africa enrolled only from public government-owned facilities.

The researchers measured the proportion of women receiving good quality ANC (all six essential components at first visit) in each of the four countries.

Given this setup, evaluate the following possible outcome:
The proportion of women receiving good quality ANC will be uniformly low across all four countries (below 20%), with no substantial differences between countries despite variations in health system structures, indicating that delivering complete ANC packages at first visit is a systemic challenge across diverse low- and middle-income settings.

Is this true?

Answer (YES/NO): NO